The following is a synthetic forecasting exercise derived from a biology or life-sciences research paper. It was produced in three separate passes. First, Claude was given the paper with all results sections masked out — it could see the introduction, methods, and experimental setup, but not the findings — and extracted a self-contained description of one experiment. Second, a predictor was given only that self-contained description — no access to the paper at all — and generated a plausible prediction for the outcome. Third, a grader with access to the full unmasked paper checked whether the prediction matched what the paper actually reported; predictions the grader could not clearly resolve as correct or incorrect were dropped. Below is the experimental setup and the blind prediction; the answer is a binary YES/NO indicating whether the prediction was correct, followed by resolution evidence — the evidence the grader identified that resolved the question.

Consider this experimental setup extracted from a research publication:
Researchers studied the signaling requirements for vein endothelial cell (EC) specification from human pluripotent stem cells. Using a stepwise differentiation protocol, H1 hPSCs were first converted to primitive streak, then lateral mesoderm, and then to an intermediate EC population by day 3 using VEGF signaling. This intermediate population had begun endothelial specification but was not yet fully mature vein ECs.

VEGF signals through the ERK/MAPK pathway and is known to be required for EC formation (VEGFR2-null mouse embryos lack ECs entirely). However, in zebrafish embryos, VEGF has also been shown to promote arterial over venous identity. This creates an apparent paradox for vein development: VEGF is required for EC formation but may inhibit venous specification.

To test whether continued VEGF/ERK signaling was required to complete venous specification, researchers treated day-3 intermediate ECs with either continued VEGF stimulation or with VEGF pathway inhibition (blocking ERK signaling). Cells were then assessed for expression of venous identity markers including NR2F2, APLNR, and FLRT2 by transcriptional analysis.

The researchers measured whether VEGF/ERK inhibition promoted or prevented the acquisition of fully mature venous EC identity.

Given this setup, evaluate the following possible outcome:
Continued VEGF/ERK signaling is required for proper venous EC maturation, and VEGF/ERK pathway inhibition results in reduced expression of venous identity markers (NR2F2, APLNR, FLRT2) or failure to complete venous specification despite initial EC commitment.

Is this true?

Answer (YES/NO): NO